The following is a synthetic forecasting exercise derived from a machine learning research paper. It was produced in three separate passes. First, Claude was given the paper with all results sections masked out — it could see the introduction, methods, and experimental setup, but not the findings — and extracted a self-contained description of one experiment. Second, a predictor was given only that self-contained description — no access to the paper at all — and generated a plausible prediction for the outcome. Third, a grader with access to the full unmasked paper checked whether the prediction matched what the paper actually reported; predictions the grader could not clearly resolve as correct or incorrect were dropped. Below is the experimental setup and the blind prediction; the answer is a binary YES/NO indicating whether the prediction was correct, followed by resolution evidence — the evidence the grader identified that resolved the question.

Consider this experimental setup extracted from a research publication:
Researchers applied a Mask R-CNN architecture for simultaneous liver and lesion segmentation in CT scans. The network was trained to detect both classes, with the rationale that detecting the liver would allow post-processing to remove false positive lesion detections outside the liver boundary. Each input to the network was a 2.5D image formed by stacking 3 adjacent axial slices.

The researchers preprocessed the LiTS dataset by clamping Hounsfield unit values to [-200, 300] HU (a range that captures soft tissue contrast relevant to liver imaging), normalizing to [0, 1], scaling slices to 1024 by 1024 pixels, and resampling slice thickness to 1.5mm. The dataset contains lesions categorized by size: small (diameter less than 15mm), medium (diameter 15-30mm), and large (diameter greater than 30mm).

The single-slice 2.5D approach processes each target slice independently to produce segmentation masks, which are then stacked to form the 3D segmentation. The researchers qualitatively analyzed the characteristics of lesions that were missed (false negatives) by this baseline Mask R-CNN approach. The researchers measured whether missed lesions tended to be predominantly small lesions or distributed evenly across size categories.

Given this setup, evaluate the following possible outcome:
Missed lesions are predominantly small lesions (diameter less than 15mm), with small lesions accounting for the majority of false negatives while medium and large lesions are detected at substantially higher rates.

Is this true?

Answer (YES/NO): YES